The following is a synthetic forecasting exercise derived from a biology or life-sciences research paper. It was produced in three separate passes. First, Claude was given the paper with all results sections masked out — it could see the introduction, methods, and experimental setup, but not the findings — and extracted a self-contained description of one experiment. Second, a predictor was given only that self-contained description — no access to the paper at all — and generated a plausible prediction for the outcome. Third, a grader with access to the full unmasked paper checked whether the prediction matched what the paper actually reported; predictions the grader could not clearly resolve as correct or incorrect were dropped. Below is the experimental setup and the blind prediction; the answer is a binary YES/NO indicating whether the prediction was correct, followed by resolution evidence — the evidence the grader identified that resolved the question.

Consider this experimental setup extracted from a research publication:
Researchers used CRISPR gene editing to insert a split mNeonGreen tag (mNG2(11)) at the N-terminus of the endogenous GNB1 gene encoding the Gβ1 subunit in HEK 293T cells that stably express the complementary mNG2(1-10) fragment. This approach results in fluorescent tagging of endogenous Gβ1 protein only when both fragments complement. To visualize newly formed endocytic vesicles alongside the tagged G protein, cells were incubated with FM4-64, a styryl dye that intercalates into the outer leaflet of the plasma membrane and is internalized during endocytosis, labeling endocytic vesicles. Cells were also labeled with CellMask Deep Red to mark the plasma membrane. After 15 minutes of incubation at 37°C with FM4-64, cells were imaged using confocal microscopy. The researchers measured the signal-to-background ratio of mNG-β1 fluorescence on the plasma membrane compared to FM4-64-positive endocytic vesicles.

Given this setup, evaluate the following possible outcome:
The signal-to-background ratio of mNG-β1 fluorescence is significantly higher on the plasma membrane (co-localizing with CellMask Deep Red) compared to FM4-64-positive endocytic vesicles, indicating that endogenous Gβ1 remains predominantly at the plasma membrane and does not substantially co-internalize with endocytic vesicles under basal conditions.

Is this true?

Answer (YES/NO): YES